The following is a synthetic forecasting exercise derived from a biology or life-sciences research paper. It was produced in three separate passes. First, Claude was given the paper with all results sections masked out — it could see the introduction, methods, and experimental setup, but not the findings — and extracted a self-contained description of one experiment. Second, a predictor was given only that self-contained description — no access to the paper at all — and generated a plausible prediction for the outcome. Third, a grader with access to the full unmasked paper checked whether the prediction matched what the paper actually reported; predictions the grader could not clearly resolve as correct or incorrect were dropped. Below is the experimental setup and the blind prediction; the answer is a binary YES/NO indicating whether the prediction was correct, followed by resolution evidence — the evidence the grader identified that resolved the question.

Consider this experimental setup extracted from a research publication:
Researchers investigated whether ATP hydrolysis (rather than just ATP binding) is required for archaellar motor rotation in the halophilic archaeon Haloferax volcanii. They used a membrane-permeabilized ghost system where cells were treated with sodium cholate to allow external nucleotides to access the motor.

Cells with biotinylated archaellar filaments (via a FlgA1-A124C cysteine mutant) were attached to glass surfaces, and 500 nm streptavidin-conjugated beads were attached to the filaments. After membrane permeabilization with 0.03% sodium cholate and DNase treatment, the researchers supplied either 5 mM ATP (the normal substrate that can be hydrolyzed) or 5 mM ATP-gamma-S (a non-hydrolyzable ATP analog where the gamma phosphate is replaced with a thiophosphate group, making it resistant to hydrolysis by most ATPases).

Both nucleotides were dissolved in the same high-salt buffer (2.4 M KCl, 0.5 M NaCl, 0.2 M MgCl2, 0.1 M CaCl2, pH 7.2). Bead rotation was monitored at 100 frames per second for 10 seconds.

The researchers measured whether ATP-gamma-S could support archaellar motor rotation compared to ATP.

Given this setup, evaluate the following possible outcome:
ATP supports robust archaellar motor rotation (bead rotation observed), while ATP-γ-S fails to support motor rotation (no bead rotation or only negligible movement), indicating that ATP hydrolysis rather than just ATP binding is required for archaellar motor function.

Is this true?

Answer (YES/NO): YES